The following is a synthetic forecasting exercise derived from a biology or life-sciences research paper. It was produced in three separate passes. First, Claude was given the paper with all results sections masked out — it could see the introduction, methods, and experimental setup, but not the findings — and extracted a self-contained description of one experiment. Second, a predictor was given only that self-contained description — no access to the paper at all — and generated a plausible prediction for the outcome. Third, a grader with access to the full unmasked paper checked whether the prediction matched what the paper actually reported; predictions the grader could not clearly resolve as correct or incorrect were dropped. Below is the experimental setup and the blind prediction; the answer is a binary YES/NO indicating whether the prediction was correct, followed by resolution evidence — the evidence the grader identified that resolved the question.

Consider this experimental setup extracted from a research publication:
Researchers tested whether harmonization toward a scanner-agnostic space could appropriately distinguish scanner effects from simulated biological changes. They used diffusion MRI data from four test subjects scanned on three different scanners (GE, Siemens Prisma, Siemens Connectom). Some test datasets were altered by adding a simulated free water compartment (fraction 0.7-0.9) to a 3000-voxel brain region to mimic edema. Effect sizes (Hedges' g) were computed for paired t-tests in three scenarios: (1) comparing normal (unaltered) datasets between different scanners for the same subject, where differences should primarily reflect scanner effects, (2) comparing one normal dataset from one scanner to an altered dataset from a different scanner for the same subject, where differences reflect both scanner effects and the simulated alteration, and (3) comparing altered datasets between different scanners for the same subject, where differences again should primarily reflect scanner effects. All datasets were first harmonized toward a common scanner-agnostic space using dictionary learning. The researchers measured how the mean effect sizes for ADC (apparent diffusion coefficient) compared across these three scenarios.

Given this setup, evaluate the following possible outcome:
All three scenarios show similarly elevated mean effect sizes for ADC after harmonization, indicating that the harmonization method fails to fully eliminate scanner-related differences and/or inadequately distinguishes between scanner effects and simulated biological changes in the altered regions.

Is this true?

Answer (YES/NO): NO